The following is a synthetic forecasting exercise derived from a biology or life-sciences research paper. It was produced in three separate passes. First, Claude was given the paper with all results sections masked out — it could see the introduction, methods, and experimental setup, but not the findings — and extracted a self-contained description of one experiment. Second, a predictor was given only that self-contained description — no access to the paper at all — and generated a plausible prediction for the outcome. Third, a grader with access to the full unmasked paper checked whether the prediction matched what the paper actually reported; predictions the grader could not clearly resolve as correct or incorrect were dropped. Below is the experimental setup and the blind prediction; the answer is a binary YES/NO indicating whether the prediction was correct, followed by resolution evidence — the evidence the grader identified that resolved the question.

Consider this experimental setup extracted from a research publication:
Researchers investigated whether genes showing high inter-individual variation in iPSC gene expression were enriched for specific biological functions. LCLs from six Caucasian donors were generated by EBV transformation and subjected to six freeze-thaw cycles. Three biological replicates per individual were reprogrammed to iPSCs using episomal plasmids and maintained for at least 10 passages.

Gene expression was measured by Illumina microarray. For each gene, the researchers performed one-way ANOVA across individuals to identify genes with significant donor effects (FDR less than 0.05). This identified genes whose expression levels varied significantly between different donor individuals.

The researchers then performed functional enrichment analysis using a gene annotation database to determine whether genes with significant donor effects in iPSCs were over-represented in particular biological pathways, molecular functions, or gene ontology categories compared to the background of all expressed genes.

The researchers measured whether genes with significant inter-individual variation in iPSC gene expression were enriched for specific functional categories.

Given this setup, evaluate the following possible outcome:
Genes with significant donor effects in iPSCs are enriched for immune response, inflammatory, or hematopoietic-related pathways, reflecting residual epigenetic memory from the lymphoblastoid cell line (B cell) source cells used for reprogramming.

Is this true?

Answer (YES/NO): NO